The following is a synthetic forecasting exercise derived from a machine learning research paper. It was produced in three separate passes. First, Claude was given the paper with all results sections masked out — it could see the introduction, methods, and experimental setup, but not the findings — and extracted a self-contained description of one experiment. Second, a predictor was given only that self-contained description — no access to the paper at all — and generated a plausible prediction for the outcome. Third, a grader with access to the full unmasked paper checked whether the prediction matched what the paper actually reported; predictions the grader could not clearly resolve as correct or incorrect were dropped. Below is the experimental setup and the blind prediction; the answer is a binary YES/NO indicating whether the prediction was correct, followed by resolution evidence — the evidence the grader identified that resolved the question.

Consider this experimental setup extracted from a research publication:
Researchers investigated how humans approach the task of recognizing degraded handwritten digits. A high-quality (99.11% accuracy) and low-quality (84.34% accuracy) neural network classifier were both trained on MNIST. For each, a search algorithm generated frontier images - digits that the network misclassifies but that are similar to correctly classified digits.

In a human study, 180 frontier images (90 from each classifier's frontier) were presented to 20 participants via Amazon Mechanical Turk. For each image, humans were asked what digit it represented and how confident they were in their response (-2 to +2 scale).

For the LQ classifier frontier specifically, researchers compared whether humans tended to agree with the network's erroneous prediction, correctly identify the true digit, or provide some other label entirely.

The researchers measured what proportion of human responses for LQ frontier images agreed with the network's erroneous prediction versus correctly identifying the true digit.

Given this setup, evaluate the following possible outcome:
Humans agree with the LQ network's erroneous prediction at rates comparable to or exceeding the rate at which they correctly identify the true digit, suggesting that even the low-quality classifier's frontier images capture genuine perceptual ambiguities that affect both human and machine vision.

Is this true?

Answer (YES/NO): NO